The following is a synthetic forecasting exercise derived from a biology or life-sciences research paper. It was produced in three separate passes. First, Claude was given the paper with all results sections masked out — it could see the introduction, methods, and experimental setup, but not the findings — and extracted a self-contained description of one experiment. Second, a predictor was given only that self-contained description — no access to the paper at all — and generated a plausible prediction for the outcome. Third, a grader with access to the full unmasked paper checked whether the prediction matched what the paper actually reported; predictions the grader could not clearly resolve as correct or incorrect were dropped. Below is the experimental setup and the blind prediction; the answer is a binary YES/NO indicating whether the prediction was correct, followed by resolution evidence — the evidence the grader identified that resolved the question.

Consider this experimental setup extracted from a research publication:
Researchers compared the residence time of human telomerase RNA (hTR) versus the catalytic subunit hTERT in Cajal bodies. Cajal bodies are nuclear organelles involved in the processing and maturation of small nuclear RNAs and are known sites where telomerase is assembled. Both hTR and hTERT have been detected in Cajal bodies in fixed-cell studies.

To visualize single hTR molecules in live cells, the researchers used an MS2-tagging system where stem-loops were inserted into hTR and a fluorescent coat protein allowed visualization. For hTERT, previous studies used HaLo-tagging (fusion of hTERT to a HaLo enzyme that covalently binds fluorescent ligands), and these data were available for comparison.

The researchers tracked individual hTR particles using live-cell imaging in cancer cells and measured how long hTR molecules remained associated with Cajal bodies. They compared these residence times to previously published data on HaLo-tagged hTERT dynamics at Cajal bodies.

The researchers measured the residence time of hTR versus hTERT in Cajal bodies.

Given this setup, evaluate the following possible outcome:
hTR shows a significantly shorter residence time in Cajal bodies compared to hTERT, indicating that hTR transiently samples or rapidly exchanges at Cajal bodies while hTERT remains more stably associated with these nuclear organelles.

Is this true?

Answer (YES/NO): NO